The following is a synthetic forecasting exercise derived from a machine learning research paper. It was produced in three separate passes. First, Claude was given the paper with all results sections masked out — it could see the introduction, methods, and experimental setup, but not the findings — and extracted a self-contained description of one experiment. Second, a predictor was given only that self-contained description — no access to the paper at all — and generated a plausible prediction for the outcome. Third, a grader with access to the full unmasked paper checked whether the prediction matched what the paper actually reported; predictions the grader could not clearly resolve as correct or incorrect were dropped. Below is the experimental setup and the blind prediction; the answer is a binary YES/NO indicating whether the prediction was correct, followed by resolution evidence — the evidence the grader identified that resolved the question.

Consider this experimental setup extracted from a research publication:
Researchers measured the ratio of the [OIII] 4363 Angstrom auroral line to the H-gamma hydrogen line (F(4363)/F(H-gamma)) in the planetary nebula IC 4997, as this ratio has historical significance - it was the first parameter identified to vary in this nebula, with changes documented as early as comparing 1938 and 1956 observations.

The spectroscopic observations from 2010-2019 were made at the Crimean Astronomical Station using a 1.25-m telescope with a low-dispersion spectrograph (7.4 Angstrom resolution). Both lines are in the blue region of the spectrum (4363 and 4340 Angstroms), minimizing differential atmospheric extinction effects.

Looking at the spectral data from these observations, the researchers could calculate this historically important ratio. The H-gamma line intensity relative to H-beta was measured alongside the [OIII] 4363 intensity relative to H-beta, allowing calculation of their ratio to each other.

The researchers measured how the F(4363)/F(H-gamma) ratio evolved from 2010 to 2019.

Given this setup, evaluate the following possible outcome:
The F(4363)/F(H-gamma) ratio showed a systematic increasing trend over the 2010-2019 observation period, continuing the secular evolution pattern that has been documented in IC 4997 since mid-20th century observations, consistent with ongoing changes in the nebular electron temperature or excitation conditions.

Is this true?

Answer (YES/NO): NO